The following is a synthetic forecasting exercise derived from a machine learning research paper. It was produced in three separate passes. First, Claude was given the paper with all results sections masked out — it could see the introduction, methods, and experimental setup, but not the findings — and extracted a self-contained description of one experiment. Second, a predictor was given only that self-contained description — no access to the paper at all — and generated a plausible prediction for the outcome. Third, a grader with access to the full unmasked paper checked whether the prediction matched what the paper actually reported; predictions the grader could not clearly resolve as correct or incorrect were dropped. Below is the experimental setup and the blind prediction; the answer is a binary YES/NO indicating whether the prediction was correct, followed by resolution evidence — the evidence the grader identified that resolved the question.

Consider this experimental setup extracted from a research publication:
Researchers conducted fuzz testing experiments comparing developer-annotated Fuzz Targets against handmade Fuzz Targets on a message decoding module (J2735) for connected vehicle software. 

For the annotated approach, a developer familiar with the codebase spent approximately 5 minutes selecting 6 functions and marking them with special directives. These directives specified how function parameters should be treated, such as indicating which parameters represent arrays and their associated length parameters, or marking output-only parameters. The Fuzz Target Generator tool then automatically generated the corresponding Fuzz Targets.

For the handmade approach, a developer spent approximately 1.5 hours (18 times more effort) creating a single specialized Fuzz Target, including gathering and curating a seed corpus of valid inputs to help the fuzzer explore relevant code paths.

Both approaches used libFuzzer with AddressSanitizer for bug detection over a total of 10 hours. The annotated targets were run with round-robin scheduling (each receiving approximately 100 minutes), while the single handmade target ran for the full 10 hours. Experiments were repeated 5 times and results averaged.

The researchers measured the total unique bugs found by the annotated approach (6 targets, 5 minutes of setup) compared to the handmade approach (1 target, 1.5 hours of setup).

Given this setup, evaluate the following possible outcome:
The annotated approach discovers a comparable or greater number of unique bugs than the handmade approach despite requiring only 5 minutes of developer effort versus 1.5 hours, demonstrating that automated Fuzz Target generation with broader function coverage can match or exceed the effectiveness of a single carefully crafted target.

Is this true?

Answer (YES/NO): YES